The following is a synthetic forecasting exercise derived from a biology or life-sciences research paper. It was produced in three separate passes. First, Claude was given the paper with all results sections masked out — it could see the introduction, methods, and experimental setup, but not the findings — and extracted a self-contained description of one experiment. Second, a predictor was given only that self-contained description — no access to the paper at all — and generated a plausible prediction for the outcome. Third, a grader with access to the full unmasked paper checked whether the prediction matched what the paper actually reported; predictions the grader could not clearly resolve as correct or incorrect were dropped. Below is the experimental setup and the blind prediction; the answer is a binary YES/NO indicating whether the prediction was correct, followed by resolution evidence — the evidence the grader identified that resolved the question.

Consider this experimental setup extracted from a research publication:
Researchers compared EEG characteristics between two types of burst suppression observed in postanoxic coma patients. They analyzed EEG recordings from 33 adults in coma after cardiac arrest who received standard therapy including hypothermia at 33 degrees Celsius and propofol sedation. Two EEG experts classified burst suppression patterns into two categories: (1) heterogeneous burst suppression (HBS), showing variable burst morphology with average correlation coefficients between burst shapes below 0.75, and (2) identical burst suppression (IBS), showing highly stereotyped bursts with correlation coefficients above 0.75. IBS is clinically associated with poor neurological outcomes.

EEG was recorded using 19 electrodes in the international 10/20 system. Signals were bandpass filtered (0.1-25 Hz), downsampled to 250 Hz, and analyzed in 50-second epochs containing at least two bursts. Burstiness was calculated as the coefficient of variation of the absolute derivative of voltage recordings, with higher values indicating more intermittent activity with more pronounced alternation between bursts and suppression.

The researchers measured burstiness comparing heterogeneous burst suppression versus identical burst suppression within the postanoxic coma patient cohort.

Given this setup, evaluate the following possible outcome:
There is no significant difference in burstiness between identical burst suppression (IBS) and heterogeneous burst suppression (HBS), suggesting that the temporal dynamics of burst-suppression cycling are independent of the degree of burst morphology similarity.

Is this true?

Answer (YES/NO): NO